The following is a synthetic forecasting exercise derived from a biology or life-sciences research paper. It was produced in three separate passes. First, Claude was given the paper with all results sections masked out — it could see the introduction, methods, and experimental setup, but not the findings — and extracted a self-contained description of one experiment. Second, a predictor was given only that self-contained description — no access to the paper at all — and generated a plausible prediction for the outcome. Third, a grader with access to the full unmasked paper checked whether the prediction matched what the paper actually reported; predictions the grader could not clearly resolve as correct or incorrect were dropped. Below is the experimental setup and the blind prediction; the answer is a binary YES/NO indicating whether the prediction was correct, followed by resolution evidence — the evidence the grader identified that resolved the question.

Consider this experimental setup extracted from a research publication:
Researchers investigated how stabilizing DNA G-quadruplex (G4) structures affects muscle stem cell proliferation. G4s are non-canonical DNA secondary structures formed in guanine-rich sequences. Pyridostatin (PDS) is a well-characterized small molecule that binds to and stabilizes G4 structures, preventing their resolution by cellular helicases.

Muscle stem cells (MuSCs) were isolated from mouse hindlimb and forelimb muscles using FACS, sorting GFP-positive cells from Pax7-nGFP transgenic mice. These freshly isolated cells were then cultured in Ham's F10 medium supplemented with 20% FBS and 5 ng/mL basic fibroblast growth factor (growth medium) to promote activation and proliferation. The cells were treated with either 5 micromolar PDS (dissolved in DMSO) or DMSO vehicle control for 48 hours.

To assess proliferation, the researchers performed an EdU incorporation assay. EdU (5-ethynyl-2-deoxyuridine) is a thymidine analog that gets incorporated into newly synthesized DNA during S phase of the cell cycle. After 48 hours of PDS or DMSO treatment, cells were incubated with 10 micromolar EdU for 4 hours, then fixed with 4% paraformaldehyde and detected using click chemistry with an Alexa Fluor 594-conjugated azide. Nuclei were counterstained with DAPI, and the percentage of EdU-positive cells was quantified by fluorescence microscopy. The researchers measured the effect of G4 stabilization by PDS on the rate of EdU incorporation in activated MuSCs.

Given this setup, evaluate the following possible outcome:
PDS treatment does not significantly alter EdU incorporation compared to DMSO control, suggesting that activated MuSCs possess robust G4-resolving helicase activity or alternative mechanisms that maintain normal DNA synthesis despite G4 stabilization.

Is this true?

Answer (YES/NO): NO